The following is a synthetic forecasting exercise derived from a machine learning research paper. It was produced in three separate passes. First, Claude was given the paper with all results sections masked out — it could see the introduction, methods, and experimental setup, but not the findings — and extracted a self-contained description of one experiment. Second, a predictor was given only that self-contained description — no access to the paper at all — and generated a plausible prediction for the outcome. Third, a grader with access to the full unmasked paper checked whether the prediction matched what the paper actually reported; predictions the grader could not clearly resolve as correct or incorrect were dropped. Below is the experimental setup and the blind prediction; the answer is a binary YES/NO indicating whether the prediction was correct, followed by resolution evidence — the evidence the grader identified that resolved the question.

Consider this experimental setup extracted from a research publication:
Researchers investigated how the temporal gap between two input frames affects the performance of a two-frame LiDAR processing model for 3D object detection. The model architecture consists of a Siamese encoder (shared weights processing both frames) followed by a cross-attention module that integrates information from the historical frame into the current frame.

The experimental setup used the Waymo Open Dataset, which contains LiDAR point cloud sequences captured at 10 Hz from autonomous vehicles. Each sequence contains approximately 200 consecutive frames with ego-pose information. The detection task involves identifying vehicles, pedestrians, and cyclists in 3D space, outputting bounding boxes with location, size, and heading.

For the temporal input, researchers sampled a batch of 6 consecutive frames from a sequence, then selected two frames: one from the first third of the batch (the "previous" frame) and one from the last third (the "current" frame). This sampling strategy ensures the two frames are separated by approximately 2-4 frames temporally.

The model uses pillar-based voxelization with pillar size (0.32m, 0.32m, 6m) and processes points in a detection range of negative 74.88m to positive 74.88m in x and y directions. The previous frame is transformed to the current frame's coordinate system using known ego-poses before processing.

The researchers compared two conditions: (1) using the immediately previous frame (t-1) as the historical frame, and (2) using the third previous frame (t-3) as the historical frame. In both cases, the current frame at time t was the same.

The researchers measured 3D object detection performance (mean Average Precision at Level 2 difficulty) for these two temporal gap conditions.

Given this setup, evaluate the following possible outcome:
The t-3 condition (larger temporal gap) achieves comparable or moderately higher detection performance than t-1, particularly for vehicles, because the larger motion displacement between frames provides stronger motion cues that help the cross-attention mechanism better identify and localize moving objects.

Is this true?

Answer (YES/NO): NO